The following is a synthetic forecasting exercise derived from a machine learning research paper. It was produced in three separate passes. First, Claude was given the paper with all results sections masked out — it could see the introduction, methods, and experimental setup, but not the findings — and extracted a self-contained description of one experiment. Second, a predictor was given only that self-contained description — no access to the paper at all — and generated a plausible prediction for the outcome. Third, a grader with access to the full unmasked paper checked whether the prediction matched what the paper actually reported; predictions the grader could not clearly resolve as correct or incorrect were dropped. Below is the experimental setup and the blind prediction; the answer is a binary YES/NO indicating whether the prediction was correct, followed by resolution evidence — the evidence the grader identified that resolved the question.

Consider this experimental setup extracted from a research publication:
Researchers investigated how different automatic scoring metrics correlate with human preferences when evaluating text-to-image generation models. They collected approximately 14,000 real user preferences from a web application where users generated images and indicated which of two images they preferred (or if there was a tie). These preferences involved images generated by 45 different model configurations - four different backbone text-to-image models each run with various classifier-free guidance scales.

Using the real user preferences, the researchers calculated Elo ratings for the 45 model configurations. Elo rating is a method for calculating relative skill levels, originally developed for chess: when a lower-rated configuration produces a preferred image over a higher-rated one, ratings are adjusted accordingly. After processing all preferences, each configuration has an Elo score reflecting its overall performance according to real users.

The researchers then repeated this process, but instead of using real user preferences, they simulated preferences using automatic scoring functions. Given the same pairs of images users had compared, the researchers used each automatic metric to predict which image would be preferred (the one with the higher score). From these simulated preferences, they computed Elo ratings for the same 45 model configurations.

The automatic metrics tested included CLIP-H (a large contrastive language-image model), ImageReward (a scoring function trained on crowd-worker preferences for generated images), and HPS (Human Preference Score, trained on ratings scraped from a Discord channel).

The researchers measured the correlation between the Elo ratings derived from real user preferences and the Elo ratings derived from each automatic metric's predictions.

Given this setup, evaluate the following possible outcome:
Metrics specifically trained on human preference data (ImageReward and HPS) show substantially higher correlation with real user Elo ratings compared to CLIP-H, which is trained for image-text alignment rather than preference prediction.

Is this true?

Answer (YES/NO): YES